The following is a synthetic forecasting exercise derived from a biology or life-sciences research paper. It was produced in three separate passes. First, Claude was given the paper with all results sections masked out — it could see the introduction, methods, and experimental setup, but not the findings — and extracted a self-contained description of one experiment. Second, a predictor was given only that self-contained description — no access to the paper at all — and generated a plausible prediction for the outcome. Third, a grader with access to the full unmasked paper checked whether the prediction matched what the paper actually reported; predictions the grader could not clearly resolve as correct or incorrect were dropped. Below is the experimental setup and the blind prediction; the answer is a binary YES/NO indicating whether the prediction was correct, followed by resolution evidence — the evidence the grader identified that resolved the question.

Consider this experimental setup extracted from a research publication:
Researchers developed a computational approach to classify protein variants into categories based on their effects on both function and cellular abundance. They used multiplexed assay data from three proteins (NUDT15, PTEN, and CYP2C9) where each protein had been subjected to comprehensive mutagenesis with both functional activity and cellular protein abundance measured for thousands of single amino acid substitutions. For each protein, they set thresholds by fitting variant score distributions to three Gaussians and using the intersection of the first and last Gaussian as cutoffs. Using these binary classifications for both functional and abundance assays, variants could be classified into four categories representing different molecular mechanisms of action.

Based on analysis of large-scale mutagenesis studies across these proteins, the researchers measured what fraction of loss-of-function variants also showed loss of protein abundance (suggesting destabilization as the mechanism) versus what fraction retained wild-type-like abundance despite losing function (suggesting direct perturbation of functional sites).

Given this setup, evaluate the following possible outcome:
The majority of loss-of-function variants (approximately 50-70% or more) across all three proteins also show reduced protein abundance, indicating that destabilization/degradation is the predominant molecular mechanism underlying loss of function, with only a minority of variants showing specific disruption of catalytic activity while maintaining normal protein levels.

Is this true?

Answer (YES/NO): NO